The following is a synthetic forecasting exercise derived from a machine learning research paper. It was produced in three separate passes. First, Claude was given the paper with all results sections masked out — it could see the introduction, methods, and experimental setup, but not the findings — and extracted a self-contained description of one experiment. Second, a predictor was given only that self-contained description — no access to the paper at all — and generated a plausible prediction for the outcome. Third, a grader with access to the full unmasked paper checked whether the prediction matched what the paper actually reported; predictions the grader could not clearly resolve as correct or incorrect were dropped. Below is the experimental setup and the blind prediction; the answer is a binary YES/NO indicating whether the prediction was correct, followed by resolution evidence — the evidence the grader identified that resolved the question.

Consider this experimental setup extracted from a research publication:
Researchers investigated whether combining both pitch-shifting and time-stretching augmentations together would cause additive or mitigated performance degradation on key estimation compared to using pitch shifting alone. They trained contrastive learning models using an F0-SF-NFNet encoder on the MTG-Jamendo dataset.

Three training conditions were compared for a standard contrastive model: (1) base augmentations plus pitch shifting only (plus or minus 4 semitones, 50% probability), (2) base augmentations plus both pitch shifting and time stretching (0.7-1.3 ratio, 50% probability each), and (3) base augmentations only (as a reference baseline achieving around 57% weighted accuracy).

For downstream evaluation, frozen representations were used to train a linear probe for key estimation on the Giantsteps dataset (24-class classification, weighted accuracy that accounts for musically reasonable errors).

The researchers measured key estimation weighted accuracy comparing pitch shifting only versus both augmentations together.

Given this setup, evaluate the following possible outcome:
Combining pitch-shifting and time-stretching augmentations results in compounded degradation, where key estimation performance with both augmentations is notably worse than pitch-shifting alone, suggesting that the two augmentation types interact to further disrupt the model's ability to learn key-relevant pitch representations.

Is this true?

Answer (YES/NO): NO